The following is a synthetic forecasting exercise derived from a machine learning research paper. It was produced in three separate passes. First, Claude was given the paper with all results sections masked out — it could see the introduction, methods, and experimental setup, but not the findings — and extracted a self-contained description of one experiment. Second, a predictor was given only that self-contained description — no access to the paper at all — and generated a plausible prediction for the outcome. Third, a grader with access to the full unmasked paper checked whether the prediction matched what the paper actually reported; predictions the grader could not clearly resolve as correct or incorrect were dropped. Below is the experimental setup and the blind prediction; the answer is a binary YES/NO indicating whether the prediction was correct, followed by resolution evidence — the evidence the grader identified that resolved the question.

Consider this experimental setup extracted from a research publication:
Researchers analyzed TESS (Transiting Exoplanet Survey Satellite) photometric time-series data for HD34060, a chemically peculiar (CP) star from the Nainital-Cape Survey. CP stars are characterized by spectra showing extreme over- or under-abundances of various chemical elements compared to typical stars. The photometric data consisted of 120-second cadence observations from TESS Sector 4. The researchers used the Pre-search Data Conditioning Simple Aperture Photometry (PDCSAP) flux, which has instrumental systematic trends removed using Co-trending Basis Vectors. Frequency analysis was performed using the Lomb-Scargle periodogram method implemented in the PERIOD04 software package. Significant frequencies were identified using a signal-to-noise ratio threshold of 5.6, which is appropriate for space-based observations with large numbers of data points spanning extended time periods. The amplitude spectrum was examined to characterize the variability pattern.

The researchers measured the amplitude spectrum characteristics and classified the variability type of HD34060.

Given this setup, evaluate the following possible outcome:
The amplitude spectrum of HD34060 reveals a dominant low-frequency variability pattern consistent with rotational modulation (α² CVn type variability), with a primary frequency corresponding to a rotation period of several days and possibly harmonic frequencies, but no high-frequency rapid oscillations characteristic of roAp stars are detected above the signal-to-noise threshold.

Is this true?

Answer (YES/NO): NO